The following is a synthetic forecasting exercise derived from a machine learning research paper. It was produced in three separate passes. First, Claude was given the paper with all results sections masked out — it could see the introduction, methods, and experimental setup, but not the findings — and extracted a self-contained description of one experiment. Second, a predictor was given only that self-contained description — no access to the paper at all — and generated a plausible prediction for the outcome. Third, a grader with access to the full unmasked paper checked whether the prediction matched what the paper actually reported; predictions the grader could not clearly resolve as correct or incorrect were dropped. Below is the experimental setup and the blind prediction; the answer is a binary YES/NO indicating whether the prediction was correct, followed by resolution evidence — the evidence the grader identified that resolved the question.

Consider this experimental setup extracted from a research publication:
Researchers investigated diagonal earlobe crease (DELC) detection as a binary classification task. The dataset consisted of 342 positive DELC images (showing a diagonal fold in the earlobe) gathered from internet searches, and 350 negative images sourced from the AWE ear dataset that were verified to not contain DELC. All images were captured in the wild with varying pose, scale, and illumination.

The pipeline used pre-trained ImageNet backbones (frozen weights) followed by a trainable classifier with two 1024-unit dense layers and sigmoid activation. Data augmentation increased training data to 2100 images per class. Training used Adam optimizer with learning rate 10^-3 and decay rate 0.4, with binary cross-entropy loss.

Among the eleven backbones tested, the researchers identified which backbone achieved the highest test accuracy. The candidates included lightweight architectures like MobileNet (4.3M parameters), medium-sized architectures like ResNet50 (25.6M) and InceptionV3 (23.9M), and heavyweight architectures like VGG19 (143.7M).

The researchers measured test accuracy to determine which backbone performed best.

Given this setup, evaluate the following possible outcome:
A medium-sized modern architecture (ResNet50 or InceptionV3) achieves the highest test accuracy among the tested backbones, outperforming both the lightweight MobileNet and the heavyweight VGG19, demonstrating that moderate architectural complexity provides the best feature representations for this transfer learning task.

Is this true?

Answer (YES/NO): YES